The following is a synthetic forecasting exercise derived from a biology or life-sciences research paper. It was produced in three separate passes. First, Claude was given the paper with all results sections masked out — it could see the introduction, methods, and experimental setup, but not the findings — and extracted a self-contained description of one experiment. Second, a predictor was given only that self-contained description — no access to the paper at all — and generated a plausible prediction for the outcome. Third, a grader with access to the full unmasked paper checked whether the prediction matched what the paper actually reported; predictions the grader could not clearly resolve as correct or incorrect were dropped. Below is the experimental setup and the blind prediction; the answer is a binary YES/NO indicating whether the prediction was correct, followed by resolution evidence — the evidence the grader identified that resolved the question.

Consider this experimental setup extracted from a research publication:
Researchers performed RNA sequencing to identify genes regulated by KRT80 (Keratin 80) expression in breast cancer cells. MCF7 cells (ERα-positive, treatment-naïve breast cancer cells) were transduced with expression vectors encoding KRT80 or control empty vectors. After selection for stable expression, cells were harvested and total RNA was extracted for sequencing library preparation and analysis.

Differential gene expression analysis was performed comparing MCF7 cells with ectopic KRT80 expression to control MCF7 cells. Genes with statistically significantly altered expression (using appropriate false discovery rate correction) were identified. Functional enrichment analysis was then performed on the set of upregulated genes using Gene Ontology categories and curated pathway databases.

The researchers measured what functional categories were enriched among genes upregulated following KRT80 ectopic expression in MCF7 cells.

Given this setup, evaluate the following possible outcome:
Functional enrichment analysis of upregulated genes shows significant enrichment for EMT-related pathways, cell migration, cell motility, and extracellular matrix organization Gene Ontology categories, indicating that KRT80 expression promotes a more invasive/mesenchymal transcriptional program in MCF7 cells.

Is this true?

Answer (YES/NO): NO